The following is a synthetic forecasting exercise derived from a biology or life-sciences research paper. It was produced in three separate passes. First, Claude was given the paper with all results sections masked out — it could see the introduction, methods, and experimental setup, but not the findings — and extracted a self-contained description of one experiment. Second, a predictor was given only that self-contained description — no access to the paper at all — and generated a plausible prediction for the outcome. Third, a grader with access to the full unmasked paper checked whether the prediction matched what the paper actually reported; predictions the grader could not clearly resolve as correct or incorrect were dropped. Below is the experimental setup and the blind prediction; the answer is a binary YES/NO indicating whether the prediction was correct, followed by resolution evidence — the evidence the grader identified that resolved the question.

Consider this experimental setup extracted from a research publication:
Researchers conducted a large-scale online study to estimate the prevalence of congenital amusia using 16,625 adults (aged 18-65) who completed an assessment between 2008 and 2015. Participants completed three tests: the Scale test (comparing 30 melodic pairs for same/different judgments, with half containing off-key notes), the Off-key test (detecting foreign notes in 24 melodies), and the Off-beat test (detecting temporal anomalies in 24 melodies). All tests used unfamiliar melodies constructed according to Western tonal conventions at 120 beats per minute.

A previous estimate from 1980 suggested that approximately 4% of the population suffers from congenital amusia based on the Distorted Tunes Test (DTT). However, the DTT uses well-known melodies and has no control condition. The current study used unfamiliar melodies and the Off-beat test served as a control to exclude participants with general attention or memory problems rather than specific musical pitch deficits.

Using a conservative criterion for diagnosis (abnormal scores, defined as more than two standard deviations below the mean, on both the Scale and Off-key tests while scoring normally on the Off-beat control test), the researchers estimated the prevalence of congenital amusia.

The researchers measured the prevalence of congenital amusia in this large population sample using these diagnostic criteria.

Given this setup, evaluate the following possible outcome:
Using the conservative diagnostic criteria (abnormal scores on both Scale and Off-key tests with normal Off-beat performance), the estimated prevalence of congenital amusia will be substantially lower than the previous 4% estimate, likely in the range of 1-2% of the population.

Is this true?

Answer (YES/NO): YES